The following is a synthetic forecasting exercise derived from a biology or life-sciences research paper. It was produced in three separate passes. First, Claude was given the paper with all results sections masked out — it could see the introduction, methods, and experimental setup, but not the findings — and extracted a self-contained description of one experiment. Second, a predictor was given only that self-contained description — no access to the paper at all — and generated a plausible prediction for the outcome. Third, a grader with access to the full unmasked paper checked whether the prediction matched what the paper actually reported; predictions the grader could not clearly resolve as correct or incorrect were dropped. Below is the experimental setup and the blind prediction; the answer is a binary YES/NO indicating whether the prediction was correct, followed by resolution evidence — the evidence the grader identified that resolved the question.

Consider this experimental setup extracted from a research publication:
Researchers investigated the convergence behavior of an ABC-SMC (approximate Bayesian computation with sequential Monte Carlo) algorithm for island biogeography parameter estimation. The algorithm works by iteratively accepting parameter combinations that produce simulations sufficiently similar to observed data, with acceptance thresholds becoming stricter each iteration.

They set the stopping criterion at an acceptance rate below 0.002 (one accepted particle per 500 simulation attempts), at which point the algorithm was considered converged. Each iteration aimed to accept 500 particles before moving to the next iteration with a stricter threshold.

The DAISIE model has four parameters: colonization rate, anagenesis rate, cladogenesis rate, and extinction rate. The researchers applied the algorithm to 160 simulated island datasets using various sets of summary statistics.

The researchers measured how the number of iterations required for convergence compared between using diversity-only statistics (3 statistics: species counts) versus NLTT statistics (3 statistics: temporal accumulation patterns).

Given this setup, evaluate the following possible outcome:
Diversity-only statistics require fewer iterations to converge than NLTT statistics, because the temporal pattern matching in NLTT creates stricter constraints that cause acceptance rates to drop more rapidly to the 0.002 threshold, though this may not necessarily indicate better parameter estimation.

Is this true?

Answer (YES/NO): NO